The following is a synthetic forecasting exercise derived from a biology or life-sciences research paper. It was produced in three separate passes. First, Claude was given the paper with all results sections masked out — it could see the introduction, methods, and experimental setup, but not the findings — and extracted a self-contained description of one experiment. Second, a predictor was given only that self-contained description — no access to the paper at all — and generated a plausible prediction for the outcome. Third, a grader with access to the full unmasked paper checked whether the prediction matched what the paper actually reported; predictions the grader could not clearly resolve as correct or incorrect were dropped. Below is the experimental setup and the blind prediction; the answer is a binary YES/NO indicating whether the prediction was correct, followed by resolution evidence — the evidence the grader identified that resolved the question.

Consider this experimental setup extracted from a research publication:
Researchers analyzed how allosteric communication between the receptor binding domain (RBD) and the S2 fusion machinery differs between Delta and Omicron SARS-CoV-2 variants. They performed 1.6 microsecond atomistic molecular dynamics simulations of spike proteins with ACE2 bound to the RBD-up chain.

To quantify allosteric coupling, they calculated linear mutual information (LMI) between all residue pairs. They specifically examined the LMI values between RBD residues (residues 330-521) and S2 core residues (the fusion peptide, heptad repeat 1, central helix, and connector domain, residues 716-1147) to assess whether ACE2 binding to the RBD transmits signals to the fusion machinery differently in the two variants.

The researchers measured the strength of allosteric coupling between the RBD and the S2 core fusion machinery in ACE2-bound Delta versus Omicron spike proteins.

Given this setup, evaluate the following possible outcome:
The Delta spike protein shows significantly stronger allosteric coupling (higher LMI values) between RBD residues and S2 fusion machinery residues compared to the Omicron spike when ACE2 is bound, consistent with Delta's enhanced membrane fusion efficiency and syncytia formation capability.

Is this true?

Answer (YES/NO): NO